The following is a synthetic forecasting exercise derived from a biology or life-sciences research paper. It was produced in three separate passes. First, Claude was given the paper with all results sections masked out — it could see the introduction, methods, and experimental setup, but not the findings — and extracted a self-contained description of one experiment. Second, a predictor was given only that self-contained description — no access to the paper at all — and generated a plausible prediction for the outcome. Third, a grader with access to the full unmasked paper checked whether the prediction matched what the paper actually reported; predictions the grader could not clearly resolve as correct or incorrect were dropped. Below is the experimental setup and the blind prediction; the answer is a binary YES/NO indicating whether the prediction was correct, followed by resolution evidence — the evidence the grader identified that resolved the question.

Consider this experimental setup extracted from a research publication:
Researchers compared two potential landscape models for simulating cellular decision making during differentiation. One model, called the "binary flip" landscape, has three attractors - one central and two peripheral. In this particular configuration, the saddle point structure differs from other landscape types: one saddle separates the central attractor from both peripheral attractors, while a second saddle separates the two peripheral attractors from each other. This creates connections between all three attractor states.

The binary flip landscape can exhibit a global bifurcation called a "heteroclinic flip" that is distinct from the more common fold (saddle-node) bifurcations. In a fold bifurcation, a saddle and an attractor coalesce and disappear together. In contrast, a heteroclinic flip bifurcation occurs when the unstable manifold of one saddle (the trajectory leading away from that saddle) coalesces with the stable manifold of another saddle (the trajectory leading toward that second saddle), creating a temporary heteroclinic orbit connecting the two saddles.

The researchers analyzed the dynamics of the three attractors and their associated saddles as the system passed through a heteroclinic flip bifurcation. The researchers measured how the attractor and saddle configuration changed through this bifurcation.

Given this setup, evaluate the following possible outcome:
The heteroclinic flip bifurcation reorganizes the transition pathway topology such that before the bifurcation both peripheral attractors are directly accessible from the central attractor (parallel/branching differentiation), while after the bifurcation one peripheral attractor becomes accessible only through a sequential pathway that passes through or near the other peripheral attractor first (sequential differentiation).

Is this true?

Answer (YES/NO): NO